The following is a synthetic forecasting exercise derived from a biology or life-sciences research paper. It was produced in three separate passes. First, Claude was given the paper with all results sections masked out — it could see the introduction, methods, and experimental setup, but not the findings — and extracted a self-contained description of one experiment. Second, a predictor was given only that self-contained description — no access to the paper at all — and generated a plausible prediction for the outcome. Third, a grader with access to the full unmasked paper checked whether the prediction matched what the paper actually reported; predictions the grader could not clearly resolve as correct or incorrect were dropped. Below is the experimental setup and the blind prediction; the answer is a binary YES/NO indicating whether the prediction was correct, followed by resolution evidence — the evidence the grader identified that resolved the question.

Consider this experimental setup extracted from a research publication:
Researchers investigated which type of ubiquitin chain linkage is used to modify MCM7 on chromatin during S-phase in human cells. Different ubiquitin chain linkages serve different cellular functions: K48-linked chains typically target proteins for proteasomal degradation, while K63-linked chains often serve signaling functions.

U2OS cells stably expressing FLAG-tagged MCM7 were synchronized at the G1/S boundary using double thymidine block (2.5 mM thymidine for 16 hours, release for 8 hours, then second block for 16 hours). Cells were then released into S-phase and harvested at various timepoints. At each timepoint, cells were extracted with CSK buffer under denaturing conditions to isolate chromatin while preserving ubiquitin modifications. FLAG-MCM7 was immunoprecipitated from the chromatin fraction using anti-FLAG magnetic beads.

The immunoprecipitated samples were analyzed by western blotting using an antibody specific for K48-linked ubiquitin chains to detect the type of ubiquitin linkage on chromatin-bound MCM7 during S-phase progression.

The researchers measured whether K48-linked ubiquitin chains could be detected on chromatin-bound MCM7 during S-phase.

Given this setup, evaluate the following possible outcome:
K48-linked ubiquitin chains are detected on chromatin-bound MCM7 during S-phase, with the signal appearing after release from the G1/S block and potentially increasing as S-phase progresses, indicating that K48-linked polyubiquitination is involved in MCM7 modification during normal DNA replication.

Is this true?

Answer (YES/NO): YES